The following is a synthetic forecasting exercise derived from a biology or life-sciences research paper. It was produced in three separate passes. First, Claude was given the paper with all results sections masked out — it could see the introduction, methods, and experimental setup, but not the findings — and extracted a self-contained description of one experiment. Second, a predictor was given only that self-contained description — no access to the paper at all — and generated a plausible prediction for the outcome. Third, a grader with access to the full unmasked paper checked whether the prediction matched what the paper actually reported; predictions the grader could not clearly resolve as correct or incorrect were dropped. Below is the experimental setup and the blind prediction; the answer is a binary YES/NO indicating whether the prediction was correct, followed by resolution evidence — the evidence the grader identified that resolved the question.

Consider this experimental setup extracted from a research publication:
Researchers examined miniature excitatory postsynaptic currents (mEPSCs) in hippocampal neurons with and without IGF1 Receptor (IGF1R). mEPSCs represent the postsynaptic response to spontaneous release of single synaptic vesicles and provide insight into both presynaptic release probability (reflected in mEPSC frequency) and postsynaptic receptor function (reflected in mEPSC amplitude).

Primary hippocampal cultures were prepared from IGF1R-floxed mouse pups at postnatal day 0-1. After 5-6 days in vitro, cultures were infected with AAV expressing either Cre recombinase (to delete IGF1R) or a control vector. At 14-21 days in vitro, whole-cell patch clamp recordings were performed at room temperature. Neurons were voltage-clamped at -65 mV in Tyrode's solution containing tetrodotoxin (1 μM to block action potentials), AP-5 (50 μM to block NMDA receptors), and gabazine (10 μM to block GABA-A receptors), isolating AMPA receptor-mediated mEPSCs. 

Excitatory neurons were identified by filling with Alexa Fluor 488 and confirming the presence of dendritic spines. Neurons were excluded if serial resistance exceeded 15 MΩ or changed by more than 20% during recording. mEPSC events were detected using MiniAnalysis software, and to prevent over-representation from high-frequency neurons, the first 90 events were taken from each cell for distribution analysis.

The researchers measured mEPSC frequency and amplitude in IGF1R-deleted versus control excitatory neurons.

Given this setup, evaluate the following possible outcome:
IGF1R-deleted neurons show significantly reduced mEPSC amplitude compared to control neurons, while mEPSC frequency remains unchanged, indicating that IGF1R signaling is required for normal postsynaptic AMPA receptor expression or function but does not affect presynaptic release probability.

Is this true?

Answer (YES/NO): NO